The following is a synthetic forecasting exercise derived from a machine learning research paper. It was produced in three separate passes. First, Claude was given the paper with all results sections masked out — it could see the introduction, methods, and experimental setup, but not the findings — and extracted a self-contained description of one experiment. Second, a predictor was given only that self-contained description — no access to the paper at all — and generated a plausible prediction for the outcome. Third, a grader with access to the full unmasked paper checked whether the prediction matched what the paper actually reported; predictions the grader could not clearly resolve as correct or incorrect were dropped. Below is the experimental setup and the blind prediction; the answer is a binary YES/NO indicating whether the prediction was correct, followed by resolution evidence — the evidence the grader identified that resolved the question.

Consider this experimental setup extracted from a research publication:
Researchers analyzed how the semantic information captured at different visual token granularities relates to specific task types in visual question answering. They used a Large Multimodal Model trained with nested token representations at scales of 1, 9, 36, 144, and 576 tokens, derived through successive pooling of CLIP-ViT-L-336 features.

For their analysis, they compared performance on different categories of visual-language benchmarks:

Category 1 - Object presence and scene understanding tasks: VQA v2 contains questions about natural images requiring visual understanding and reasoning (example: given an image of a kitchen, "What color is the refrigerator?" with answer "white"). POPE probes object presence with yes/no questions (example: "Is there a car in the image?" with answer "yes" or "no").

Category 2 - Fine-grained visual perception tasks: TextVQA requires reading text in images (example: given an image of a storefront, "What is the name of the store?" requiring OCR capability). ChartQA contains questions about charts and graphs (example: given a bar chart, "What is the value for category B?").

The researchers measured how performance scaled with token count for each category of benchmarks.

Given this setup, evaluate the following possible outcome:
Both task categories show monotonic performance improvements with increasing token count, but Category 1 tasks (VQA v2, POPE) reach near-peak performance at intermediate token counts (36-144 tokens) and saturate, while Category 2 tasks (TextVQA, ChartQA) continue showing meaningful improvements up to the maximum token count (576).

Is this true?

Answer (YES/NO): NO